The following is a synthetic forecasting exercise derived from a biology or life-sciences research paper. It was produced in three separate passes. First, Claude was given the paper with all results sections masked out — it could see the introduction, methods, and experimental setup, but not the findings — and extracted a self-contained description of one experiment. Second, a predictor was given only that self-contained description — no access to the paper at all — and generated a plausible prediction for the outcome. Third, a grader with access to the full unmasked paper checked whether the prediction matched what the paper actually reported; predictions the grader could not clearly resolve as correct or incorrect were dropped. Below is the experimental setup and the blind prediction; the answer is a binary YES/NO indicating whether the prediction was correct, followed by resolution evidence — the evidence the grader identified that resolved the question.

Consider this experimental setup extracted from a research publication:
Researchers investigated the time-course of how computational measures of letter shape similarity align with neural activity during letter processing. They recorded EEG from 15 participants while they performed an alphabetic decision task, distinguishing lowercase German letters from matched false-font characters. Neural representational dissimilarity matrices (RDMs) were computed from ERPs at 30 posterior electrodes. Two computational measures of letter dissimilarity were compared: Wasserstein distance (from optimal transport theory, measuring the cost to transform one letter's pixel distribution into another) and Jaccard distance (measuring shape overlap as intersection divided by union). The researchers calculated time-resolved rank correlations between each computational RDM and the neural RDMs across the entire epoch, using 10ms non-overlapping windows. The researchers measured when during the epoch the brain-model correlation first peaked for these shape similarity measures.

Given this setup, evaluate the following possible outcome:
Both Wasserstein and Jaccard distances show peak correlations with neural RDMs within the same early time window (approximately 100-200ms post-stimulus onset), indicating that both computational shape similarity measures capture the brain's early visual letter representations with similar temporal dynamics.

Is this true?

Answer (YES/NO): YES